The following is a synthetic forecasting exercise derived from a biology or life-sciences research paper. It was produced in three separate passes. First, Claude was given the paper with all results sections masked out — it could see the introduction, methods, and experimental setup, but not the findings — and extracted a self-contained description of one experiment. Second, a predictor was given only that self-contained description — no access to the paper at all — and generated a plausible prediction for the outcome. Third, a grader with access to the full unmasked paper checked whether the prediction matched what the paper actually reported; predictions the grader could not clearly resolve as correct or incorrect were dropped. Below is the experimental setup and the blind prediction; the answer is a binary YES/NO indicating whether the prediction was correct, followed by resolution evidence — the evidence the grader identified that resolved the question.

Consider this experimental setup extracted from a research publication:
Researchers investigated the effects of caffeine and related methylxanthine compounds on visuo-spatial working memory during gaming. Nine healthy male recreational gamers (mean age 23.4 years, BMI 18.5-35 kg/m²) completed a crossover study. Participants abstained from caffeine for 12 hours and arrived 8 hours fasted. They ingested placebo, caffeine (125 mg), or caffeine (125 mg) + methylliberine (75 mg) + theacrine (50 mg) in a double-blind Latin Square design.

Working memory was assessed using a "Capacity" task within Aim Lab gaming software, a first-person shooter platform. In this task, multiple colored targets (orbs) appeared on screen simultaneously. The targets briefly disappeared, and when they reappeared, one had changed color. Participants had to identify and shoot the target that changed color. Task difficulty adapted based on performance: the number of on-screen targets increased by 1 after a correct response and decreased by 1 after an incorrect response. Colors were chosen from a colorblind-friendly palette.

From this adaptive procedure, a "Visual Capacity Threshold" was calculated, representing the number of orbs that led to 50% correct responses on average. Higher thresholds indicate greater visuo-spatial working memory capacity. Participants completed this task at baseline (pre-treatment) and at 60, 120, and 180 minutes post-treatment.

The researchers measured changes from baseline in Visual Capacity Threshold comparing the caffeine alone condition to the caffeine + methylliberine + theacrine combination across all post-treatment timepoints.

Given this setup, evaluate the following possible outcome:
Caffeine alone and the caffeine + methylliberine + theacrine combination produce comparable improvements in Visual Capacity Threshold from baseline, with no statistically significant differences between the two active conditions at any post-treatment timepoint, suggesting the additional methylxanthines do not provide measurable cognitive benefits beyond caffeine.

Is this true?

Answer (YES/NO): NO